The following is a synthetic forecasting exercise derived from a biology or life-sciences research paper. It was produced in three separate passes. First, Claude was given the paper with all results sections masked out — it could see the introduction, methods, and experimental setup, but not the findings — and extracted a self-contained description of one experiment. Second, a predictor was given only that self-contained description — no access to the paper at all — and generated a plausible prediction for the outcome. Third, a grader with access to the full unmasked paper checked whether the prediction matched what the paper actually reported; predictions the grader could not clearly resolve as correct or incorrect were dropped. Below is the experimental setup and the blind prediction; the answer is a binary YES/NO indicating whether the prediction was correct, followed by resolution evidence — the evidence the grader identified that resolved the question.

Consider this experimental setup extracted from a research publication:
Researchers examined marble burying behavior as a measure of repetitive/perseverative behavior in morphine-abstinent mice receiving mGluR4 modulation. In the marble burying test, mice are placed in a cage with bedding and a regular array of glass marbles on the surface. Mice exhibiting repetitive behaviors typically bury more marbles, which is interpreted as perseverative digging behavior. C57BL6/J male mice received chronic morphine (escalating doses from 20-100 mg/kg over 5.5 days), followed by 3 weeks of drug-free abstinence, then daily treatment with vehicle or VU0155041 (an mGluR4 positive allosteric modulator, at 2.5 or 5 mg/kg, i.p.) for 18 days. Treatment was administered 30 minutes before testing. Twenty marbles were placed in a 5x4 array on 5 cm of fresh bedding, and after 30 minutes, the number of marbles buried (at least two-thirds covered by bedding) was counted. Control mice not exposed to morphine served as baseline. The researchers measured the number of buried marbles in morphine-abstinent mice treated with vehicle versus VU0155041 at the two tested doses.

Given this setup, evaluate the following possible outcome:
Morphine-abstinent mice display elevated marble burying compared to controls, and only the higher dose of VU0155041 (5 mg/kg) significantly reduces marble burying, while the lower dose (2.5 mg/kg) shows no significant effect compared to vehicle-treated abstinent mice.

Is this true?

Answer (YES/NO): NO